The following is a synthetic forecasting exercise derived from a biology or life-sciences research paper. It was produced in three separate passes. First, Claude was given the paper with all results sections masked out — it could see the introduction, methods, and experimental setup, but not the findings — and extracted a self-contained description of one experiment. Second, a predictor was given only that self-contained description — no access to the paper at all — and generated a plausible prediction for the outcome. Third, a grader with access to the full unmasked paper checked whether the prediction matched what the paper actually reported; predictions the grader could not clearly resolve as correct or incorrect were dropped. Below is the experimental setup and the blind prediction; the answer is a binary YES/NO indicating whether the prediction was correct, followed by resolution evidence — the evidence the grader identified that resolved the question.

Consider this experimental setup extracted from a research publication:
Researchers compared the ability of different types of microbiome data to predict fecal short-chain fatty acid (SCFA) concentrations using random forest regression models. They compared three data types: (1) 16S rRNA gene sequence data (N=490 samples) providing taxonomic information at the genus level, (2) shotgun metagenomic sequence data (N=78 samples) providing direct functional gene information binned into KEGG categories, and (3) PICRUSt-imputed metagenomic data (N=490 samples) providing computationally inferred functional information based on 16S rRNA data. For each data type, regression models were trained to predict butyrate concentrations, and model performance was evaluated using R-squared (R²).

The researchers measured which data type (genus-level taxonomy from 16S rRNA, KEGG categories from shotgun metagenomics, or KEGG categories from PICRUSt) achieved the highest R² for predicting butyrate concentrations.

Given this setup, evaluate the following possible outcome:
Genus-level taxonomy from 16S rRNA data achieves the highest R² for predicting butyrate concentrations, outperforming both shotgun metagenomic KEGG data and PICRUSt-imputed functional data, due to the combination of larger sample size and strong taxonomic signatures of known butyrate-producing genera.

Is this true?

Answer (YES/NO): YES